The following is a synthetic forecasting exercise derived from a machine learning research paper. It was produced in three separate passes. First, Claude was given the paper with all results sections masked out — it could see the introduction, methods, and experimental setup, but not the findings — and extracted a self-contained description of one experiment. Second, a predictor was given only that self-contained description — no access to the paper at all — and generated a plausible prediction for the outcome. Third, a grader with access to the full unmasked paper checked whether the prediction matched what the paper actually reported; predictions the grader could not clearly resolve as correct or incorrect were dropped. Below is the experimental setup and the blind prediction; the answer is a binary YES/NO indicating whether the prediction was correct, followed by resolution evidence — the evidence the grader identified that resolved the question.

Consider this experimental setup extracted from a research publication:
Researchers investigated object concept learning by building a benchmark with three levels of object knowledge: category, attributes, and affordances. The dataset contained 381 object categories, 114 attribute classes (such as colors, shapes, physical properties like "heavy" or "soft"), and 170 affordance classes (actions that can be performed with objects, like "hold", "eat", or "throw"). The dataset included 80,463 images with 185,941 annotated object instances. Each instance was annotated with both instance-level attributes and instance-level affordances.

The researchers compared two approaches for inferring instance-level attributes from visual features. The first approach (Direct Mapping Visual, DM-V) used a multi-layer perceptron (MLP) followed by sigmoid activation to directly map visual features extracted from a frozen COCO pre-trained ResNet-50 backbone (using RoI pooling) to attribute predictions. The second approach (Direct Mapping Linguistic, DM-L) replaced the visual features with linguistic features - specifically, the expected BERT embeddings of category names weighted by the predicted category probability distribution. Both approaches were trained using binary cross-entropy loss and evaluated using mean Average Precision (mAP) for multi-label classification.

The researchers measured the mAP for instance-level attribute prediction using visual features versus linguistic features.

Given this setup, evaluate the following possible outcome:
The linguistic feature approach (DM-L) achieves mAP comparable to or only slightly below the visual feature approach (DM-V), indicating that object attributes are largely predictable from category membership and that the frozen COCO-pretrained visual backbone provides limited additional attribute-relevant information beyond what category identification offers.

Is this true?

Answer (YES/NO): NO